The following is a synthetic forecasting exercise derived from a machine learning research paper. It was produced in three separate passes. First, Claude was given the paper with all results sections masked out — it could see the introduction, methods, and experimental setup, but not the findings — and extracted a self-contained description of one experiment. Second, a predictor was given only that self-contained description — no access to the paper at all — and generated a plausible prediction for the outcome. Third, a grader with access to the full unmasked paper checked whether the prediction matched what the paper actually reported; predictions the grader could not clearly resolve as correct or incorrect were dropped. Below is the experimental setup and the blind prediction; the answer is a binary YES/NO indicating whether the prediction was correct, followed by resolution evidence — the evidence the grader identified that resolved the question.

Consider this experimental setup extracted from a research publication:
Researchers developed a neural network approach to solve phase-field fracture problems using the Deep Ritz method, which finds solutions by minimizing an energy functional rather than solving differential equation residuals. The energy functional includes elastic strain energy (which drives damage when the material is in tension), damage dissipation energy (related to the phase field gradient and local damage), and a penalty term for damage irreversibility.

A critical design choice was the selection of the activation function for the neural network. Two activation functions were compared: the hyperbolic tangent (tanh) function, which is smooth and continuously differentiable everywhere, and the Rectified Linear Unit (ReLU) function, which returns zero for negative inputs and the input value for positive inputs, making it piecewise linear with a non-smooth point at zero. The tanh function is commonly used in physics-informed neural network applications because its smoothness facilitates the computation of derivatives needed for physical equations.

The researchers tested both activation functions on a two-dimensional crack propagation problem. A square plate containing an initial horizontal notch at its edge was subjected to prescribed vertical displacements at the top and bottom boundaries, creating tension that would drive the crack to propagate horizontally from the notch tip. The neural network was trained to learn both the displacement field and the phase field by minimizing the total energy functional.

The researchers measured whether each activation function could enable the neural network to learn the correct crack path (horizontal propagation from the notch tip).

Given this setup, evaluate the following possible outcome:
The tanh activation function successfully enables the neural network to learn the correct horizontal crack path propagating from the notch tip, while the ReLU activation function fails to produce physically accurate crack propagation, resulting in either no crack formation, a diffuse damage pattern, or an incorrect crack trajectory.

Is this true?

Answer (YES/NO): NO